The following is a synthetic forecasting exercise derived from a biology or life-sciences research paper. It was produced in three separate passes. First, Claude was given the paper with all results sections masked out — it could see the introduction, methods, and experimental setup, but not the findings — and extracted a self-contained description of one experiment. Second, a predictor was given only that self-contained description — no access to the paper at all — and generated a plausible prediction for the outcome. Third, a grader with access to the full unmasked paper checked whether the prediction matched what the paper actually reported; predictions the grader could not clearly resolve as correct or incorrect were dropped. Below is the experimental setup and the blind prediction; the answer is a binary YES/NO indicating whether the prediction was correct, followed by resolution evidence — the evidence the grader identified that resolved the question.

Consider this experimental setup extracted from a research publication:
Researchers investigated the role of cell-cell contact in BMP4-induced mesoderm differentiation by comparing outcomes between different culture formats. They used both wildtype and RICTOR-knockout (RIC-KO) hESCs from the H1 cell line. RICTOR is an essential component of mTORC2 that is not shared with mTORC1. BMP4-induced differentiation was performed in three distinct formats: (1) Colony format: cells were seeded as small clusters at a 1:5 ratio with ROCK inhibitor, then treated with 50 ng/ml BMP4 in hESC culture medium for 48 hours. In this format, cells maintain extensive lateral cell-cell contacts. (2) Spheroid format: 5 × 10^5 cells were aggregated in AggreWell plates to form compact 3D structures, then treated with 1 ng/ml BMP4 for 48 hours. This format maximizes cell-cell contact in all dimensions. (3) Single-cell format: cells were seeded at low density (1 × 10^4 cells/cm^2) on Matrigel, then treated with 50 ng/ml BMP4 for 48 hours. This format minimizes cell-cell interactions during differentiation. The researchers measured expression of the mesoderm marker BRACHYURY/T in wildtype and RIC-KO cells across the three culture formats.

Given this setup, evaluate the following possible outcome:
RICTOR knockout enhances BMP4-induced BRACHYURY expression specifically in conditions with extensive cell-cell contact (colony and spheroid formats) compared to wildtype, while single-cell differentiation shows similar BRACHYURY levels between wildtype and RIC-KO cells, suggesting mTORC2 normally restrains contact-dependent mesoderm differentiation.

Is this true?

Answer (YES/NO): NO